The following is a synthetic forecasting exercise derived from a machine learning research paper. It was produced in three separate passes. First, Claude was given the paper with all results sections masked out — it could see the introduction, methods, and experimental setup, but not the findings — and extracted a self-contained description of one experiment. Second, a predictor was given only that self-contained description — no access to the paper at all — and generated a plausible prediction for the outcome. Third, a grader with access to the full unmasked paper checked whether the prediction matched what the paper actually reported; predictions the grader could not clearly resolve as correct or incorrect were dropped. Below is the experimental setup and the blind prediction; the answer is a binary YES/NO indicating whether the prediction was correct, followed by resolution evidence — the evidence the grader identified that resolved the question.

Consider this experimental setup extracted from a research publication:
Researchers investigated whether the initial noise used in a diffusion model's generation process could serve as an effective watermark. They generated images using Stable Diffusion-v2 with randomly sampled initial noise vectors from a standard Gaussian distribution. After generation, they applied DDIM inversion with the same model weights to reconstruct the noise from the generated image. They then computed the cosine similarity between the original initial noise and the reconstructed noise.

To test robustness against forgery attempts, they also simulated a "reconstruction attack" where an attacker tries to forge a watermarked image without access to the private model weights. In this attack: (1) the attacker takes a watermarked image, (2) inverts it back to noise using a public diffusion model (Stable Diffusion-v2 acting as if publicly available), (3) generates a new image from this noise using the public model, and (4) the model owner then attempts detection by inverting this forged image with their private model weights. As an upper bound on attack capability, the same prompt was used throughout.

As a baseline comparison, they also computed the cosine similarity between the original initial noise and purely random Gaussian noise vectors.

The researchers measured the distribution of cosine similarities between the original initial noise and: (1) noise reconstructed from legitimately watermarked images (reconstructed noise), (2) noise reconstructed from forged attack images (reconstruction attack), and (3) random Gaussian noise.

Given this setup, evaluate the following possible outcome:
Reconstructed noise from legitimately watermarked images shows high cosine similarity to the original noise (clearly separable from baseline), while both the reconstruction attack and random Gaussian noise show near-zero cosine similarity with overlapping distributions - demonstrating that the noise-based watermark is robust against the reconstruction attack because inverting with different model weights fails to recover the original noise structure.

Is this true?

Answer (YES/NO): NO